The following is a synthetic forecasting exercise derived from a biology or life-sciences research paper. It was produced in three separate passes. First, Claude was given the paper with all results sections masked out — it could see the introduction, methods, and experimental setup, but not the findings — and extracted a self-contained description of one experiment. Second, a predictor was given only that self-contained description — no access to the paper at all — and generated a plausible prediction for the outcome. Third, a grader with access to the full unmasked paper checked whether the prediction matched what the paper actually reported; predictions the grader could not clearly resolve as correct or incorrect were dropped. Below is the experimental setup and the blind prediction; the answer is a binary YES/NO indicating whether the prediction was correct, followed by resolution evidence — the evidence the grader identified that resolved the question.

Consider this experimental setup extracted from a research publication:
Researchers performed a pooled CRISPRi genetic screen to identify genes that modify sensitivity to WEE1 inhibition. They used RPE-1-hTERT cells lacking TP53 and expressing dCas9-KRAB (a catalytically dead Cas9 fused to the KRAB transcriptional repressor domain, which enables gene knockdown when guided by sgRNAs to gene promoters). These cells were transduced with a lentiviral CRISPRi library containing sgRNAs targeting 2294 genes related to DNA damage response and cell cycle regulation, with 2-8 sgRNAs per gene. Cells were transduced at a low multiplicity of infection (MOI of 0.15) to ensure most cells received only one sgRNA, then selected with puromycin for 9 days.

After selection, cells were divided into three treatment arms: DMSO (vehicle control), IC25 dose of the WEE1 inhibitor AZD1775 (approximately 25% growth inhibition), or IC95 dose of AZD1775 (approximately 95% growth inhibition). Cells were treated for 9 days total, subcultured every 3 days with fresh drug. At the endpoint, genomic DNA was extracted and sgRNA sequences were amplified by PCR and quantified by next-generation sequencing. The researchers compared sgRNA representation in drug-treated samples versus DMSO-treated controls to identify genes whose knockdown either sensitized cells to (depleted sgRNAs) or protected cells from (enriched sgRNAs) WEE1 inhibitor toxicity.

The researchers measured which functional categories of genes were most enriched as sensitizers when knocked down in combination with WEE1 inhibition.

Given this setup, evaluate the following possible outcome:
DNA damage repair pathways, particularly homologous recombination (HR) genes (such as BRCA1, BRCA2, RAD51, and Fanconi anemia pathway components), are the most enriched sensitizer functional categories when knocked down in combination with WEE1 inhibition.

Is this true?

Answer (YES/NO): NO